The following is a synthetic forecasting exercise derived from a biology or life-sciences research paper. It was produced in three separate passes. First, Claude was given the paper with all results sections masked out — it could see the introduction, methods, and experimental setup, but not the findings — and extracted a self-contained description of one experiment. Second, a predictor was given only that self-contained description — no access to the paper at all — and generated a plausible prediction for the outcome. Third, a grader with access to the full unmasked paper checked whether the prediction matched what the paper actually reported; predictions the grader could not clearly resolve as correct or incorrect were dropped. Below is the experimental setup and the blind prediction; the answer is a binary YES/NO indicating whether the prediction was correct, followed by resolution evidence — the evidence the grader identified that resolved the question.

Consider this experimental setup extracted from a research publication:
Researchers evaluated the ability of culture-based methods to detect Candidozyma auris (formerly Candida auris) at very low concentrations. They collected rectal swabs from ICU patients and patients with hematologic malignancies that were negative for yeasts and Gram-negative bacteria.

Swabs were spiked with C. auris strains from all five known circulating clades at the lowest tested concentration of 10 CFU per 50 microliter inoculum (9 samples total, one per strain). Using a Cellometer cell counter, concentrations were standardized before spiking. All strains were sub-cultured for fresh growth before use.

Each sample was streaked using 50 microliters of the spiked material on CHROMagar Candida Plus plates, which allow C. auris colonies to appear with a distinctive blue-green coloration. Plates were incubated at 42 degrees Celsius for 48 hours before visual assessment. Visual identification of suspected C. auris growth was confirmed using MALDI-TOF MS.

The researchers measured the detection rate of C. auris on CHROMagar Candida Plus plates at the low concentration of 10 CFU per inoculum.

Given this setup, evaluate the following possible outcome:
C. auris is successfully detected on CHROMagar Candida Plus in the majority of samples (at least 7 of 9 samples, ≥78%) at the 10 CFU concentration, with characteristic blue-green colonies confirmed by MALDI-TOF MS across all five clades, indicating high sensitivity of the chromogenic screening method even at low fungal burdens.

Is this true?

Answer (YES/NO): NO